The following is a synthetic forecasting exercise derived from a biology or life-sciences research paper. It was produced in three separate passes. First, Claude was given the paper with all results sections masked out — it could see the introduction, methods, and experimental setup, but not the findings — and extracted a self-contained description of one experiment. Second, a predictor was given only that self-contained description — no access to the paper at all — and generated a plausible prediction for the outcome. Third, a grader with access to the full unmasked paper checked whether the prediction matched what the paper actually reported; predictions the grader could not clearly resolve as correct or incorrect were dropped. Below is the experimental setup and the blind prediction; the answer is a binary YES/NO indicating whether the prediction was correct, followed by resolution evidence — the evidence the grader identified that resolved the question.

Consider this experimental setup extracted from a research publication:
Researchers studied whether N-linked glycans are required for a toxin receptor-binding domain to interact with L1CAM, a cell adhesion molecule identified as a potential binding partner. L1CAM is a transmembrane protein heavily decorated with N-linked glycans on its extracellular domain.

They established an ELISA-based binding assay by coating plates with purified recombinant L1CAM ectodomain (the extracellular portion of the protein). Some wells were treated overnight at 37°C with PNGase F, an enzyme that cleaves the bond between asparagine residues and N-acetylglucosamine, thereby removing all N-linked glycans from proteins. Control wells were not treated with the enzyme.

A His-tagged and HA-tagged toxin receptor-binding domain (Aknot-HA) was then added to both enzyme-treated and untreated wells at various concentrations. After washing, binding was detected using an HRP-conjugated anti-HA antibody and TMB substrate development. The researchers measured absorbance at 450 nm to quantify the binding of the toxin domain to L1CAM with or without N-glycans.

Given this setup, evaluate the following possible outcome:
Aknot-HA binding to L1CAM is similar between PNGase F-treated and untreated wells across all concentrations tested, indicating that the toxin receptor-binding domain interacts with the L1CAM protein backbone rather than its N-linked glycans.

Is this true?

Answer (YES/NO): NO